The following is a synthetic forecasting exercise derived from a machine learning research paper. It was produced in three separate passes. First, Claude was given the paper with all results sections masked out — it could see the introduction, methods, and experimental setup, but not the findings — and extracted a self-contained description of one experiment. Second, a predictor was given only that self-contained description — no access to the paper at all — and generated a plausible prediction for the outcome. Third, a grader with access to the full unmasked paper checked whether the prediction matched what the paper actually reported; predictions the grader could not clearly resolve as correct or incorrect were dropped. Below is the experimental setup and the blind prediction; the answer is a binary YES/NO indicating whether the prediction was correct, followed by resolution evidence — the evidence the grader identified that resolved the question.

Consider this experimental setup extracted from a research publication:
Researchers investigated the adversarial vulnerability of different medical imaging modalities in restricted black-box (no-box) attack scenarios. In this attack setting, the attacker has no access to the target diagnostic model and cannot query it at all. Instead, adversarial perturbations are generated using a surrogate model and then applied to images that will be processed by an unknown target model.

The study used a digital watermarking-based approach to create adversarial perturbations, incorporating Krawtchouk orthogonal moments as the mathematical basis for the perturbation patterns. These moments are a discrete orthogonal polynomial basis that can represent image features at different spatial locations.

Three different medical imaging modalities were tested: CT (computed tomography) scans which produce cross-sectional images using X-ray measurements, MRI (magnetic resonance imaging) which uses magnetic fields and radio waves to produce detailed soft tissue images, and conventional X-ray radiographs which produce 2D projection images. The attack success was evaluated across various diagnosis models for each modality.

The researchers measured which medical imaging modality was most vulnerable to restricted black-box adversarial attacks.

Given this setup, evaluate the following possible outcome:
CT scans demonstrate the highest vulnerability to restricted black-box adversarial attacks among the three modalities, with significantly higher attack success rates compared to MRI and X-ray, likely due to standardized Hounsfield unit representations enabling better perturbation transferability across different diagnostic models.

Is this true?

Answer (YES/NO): YES